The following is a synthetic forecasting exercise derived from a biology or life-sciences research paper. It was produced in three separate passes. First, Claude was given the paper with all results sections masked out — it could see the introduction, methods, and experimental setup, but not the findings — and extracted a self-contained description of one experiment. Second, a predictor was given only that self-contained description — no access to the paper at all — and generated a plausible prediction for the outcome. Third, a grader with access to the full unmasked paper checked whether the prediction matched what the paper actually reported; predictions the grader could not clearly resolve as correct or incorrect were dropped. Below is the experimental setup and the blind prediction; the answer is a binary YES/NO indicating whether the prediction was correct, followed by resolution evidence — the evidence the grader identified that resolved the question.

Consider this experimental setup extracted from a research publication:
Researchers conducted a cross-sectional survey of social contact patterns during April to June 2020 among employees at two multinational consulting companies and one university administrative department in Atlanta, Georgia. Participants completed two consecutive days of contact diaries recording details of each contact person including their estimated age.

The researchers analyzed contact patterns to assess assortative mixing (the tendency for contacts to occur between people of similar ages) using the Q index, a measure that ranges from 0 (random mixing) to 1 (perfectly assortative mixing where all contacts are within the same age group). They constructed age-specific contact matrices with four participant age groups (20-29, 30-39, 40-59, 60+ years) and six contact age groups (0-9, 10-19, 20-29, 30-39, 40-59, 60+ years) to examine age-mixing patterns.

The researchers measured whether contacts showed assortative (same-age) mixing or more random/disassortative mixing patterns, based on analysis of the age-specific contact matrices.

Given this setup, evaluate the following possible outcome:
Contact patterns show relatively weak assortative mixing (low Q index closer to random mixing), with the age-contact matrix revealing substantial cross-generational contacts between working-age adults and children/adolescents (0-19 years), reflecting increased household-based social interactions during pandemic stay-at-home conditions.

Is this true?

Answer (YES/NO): YES